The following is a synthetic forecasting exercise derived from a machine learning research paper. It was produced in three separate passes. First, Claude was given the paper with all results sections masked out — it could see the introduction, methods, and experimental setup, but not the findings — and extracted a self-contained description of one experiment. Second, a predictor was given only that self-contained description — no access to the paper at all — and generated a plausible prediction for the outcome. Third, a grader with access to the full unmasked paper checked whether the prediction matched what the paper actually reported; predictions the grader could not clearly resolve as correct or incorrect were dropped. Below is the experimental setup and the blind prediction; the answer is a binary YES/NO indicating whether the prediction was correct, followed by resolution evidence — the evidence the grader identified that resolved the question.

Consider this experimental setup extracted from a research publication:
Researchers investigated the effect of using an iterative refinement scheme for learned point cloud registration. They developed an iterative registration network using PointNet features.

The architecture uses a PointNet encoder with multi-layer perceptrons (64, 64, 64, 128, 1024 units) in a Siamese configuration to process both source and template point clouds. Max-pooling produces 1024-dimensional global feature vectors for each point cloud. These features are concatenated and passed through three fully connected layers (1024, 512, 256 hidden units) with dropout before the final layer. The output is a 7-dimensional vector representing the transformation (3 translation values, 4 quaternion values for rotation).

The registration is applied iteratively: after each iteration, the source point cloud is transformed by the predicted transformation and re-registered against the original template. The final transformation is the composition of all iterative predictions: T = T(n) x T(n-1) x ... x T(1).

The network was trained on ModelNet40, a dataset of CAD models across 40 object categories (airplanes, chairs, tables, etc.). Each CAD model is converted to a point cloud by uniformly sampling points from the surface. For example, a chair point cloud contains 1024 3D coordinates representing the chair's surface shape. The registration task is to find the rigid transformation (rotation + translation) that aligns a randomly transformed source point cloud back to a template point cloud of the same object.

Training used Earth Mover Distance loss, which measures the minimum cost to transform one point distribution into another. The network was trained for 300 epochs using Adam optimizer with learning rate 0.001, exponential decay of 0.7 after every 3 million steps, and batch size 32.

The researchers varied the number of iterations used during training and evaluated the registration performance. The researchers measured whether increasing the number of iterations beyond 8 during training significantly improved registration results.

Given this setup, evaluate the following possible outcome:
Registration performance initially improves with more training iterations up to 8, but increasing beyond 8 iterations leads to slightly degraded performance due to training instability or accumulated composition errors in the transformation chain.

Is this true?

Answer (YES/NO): NO